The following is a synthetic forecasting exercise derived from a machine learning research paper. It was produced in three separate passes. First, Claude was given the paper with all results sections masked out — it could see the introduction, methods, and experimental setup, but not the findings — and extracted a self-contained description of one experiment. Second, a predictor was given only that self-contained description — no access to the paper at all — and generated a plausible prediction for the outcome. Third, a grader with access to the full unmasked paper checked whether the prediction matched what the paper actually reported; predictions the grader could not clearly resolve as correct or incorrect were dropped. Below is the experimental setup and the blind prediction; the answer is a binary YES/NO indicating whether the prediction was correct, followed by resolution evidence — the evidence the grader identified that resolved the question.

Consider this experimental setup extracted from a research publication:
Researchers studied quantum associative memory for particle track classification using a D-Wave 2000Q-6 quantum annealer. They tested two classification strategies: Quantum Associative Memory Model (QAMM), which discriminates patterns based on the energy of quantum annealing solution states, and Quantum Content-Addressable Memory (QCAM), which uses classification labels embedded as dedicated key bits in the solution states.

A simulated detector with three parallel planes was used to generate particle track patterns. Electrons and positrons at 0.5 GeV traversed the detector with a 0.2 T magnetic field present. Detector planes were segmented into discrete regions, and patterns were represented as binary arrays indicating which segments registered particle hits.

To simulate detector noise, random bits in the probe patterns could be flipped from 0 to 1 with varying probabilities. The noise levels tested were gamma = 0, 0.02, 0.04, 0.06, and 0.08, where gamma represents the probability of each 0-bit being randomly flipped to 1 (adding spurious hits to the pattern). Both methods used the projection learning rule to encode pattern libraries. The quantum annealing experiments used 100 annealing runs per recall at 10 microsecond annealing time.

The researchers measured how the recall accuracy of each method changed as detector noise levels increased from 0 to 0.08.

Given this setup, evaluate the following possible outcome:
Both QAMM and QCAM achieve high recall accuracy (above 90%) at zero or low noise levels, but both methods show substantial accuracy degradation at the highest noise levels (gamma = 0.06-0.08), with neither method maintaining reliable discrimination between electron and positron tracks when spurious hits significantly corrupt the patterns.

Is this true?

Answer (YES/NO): NO